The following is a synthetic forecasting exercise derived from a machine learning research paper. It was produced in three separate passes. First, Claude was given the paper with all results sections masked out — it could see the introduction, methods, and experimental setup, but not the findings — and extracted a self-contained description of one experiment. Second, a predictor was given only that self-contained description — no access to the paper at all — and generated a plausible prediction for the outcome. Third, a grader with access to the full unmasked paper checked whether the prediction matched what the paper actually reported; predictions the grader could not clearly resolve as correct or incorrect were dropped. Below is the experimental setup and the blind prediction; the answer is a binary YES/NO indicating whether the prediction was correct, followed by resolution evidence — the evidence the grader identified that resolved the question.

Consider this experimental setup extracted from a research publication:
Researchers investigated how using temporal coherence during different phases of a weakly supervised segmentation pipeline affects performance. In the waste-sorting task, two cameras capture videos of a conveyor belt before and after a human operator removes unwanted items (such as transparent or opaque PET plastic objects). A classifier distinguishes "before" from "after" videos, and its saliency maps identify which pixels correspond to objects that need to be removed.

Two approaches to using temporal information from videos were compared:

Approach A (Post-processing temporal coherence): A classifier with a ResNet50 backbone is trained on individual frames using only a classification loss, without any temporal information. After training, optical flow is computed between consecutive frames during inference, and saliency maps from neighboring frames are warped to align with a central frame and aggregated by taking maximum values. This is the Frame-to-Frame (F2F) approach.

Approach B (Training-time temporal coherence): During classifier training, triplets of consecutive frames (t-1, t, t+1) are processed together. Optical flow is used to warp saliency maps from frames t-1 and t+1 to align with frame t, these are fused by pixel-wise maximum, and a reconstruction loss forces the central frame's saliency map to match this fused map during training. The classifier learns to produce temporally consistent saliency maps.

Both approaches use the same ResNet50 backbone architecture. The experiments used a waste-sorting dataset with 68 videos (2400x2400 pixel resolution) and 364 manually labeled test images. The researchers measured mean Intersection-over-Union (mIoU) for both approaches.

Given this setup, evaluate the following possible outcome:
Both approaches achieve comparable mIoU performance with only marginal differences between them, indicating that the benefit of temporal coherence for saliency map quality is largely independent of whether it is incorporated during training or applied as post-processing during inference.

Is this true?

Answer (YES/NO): NO